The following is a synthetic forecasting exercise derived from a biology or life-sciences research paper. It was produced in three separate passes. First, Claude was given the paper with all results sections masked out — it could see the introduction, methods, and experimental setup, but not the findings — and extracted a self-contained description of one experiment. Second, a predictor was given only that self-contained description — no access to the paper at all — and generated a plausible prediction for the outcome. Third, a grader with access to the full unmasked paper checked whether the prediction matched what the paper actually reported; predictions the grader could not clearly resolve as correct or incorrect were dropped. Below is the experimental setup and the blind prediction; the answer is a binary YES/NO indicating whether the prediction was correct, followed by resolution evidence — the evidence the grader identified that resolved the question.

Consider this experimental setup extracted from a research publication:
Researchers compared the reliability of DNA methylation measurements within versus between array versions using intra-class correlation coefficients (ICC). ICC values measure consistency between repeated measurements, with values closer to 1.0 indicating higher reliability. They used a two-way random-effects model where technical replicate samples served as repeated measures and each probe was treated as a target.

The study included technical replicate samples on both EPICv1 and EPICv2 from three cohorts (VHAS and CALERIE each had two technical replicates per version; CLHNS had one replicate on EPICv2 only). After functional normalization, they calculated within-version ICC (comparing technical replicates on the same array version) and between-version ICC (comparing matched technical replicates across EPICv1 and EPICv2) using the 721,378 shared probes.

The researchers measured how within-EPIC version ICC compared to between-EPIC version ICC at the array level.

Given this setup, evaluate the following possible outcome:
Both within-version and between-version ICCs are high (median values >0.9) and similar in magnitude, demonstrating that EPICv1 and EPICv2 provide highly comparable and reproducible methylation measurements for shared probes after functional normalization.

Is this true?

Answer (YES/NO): YES